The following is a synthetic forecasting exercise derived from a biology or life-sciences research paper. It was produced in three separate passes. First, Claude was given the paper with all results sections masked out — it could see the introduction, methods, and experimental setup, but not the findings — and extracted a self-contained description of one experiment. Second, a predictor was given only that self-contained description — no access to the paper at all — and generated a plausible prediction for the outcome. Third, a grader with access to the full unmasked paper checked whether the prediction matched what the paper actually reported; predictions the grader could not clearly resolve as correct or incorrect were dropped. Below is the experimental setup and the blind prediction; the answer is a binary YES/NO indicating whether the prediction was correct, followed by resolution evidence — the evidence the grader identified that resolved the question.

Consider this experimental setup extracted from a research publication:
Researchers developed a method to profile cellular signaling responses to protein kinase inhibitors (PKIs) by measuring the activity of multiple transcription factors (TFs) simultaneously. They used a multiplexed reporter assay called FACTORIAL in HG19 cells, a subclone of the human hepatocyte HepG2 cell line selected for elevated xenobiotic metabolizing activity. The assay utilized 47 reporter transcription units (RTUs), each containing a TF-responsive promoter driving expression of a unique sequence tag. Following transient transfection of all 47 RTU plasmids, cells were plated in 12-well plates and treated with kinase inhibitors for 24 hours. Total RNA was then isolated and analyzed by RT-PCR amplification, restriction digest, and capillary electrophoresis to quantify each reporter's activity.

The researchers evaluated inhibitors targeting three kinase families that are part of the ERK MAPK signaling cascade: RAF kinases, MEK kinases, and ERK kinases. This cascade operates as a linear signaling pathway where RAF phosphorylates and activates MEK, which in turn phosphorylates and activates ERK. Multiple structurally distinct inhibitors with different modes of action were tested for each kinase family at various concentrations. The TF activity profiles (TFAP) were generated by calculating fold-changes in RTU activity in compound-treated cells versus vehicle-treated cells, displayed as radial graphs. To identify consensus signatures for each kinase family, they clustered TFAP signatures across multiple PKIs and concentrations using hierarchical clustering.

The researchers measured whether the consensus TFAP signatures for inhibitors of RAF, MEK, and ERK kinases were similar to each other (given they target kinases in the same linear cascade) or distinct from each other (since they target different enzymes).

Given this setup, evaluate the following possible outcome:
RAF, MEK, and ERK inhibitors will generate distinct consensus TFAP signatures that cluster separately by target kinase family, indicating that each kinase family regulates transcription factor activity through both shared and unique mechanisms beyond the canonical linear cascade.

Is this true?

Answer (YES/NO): NO